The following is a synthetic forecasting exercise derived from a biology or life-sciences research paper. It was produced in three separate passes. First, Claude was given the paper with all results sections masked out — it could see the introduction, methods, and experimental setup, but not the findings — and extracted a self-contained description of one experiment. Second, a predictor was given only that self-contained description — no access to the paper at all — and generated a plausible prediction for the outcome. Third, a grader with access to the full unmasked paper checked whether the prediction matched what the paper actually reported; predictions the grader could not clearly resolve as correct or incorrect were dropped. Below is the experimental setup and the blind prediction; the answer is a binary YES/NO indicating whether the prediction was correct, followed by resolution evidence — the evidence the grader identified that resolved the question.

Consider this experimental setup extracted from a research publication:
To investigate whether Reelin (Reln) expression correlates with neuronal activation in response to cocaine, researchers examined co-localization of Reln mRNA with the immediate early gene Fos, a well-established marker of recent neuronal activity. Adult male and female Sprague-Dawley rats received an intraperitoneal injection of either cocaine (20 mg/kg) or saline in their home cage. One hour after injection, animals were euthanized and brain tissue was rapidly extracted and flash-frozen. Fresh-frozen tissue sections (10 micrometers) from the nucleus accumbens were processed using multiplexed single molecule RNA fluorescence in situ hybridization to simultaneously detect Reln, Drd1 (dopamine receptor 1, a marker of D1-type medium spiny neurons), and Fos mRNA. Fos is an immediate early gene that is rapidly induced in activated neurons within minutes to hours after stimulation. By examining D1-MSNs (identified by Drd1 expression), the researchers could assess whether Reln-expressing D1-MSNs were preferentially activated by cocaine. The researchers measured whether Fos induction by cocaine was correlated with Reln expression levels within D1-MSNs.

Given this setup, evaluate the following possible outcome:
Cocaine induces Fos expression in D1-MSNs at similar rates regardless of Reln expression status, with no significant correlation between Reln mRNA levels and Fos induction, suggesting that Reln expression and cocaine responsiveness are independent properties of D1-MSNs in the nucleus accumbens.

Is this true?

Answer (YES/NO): NO